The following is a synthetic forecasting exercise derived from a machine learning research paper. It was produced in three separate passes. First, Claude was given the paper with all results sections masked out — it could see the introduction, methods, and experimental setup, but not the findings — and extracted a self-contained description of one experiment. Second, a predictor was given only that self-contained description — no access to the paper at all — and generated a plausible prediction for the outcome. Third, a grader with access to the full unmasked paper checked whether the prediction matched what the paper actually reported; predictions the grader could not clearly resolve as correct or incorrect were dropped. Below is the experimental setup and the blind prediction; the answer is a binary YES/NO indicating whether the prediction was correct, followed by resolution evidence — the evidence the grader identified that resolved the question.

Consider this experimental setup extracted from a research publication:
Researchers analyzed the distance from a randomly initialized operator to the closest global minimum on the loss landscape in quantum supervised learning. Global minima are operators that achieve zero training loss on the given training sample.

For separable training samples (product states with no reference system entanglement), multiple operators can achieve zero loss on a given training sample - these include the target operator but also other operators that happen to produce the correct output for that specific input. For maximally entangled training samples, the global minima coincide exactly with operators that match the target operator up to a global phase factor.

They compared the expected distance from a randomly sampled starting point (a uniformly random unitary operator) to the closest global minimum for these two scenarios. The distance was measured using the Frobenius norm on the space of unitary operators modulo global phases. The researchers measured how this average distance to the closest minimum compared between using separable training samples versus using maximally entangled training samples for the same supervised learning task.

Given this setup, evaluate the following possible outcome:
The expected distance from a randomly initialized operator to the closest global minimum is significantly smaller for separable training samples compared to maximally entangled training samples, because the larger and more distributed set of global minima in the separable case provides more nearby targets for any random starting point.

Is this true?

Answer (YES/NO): YES